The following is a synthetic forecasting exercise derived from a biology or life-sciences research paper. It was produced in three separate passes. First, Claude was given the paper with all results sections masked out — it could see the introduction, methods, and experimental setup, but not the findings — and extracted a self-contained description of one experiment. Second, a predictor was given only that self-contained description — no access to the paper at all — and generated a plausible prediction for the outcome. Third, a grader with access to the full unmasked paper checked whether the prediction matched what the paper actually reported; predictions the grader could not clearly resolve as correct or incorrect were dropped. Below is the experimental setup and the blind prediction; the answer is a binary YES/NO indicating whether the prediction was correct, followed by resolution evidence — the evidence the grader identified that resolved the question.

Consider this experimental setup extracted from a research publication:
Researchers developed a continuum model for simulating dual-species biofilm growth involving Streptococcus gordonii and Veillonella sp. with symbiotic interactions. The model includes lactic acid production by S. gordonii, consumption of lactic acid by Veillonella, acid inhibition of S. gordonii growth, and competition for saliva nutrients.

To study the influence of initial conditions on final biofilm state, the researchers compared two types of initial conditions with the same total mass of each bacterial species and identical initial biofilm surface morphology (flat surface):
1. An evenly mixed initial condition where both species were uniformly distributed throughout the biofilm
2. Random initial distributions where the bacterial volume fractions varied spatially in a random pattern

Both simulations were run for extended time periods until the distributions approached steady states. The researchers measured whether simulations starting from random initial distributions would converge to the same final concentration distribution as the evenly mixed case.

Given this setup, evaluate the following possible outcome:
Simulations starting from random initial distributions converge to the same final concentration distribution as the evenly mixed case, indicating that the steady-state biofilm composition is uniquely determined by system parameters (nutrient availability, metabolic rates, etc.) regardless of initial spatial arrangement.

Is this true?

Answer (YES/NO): NO